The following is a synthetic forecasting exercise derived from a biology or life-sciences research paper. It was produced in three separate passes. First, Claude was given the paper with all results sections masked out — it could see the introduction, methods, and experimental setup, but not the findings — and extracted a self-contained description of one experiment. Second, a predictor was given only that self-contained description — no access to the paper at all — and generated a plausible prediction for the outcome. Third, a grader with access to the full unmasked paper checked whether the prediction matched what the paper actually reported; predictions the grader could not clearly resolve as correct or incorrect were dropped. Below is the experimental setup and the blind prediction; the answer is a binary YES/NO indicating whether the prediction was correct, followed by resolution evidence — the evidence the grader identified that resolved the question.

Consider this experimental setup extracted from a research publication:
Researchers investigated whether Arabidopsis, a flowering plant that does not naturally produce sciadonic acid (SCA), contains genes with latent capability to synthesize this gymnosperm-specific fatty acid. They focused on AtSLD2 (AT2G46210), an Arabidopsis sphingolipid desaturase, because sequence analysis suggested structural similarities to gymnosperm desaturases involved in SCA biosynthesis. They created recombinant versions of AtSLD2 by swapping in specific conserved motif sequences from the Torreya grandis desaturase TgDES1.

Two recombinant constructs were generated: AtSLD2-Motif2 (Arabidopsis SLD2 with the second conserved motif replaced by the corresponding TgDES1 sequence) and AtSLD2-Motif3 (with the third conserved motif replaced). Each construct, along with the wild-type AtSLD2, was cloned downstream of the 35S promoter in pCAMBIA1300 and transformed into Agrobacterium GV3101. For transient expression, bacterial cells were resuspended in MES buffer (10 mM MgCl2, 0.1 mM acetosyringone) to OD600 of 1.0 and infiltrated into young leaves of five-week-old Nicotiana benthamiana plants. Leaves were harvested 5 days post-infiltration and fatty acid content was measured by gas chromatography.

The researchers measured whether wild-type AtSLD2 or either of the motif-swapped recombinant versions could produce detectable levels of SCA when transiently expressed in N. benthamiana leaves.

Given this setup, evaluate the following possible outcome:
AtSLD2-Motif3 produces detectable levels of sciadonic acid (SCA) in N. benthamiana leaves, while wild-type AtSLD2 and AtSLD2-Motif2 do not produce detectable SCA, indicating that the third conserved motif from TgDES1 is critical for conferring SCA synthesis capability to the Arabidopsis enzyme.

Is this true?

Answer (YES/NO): NO